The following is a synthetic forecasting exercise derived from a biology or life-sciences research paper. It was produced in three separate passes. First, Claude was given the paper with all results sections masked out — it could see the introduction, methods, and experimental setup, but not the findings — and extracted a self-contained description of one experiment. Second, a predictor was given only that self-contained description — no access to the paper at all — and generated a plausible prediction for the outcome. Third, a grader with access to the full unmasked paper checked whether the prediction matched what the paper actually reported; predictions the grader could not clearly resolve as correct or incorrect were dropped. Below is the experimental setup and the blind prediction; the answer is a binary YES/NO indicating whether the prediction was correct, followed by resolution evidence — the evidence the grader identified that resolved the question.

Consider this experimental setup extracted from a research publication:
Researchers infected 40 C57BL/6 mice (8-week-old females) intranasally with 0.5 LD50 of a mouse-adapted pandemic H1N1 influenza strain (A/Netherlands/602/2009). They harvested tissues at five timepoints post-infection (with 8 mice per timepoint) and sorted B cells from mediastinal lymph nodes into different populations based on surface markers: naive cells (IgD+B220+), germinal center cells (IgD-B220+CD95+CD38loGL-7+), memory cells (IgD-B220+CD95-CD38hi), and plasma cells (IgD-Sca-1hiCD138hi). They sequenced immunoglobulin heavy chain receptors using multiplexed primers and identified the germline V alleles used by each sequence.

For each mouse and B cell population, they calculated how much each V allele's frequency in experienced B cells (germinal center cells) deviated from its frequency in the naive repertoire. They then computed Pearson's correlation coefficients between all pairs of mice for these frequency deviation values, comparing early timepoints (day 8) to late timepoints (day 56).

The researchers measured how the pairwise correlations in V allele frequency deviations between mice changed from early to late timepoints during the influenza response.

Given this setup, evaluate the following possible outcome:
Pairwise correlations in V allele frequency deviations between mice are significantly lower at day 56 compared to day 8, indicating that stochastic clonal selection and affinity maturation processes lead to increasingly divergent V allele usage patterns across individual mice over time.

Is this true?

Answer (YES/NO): YES